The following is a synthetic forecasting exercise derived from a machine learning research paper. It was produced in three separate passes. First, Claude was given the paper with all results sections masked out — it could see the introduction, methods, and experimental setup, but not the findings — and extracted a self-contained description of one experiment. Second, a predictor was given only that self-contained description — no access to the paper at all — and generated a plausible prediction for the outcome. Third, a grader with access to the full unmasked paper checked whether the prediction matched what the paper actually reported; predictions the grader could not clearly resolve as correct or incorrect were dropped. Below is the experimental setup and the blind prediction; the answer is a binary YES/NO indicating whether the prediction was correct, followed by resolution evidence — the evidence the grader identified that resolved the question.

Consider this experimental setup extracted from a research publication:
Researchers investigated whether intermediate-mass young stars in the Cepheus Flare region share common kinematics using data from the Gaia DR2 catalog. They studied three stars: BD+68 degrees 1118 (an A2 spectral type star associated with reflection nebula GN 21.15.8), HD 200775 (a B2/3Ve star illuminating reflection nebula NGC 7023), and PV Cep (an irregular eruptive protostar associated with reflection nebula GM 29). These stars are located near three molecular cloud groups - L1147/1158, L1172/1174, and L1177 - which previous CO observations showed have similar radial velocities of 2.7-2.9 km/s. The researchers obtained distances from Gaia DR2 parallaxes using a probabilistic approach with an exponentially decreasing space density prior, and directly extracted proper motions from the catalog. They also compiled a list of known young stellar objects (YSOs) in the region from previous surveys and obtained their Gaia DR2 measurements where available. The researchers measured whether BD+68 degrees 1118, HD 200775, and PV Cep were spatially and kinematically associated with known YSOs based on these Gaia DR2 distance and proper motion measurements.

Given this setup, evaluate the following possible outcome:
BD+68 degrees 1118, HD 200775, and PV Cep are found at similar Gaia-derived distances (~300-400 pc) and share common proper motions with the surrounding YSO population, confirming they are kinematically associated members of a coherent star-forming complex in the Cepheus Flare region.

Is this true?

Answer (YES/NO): YES